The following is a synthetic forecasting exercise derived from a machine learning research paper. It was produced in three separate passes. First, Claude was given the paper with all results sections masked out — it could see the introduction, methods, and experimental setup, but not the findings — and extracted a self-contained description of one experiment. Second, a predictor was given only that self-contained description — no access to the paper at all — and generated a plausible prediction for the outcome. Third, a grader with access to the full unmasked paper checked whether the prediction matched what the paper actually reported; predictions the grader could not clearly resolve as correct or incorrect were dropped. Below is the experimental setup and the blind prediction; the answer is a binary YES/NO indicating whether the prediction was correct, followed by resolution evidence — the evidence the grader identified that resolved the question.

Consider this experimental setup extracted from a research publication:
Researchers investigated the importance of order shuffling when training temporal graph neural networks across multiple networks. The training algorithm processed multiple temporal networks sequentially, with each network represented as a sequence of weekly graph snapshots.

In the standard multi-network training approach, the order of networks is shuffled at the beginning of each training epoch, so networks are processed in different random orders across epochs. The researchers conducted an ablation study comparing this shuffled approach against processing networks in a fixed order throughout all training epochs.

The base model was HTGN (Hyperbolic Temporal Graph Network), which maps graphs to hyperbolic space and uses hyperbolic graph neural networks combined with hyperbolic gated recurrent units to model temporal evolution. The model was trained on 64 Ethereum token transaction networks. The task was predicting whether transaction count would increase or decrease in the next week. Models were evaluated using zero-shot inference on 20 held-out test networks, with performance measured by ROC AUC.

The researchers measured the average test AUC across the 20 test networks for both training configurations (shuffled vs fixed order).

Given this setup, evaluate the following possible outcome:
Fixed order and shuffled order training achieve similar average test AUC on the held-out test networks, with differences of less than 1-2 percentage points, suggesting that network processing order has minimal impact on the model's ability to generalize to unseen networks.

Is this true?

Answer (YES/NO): NO